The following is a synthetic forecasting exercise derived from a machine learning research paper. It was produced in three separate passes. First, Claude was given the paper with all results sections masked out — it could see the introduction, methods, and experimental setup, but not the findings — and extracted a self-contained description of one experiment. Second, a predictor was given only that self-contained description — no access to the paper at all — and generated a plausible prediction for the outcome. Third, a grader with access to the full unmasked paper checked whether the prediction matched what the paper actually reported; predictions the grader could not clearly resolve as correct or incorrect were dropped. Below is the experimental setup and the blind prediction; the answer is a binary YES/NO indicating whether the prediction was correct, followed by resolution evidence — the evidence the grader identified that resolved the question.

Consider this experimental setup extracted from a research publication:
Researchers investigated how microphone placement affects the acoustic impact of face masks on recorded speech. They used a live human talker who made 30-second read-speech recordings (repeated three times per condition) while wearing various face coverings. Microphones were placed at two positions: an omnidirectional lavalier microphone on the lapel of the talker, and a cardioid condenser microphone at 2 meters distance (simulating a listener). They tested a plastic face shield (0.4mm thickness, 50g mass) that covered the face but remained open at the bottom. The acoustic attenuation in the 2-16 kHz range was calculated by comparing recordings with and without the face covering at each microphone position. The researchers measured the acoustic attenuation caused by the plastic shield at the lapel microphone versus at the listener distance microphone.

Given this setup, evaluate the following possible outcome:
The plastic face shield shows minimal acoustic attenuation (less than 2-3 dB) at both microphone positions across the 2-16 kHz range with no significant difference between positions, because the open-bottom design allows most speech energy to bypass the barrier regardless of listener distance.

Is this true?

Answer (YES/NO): NO